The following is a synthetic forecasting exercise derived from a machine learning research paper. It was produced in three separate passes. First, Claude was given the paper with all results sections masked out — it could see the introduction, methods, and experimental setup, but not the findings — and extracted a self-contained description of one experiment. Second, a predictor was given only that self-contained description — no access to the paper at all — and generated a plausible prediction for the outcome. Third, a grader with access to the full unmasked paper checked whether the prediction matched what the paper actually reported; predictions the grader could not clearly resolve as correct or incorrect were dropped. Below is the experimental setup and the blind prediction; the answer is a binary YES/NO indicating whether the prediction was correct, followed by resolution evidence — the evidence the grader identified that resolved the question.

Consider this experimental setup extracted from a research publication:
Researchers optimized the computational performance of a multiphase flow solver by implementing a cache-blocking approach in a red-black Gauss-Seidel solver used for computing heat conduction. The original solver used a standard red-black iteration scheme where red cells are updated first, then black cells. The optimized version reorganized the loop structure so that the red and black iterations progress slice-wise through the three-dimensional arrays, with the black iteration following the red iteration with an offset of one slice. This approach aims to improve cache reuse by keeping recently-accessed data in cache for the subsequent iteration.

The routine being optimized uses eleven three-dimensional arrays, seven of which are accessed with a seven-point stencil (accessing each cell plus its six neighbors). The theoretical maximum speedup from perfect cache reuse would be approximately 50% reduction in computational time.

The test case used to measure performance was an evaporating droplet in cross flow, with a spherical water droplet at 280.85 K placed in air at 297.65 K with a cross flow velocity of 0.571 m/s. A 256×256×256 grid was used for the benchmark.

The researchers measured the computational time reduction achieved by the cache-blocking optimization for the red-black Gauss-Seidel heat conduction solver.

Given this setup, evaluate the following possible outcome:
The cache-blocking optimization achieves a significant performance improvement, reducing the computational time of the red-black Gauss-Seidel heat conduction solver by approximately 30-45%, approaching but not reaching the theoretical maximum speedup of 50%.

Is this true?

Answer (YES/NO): NO